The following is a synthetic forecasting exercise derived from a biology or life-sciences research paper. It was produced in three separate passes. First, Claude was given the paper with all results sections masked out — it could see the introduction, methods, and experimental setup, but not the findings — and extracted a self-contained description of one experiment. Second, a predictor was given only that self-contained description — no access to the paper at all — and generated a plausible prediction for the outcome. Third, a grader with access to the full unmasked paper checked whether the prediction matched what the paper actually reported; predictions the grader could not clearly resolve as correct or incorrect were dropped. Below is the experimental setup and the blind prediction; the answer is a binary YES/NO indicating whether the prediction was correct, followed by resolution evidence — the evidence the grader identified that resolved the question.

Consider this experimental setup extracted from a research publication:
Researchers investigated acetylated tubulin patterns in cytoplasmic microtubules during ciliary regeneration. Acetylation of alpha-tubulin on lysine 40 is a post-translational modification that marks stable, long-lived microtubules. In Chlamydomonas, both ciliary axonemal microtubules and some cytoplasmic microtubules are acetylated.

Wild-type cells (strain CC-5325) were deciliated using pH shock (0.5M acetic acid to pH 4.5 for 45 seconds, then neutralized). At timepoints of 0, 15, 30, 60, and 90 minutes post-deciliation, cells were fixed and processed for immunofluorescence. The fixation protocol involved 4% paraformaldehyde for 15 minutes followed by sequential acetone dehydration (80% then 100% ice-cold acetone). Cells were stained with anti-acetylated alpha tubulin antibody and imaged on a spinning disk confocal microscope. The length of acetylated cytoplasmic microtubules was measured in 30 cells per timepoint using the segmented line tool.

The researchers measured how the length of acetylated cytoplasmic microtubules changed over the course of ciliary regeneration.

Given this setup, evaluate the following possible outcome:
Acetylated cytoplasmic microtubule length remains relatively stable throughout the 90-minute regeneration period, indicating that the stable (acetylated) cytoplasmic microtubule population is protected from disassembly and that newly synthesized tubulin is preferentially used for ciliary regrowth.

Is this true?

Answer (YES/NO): NO